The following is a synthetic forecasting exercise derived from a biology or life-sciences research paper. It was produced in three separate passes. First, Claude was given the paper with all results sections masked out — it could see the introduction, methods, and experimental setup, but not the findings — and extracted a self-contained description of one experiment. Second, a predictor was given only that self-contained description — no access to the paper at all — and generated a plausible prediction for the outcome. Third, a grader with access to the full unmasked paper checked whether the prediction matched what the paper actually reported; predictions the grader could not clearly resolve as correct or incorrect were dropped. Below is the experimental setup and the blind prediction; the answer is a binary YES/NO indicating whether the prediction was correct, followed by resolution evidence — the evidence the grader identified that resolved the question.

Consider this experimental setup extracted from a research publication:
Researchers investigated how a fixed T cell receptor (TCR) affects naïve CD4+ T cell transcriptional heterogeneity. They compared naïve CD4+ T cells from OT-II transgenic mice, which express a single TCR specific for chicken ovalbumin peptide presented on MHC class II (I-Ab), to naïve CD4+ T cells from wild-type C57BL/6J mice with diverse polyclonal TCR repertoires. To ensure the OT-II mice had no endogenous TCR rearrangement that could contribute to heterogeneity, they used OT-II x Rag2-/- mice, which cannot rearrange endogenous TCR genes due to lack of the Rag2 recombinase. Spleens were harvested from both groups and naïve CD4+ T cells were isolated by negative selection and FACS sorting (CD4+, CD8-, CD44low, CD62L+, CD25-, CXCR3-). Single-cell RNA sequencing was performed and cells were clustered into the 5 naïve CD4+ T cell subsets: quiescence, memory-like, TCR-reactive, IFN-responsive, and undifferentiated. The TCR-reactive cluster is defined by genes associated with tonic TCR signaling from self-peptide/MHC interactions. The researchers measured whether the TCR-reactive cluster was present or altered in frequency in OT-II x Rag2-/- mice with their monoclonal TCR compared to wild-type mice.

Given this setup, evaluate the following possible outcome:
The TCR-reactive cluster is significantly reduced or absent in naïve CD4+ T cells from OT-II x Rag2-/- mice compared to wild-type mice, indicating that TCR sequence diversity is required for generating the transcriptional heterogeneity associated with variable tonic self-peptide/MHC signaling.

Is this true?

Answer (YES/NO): NO